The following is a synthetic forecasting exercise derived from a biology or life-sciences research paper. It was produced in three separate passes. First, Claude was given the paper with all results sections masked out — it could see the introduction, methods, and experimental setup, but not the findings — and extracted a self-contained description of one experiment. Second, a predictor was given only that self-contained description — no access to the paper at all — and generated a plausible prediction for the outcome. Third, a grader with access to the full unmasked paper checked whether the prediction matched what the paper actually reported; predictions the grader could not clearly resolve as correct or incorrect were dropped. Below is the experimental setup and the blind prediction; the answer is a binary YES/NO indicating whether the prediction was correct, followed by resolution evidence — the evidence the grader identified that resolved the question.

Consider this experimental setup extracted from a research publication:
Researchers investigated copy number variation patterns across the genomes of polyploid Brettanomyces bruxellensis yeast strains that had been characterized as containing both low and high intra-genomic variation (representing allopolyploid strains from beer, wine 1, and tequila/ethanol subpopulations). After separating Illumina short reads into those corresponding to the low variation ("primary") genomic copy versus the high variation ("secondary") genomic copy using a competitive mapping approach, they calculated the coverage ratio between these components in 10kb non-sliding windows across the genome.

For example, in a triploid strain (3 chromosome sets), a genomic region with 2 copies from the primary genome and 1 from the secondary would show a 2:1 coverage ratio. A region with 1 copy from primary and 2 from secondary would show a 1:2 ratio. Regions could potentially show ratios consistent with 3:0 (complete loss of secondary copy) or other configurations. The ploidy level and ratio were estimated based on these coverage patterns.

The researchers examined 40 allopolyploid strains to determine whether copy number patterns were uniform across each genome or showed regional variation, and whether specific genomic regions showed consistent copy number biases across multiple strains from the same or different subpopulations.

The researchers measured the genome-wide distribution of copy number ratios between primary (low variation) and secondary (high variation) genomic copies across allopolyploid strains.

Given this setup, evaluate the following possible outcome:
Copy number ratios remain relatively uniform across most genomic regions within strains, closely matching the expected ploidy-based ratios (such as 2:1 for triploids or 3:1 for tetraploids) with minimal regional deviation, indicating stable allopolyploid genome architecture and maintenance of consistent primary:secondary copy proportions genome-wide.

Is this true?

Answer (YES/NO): NO